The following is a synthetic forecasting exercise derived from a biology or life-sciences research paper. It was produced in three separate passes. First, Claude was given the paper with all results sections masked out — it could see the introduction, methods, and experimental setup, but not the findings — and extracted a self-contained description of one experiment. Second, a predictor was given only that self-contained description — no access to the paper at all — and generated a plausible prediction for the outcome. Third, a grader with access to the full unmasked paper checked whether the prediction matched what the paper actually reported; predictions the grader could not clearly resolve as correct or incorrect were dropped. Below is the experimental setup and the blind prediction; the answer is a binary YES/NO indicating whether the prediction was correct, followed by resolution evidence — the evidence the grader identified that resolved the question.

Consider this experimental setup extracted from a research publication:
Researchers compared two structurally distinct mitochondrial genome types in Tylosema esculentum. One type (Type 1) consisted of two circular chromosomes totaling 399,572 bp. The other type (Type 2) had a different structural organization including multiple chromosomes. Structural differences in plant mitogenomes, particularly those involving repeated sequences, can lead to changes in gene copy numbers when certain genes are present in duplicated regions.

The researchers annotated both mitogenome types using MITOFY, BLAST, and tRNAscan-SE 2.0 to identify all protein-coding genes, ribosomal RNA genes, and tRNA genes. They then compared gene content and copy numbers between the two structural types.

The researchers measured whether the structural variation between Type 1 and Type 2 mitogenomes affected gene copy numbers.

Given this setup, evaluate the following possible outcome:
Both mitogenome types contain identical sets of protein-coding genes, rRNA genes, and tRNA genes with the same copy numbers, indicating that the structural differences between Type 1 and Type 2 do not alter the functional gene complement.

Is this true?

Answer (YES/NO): NO